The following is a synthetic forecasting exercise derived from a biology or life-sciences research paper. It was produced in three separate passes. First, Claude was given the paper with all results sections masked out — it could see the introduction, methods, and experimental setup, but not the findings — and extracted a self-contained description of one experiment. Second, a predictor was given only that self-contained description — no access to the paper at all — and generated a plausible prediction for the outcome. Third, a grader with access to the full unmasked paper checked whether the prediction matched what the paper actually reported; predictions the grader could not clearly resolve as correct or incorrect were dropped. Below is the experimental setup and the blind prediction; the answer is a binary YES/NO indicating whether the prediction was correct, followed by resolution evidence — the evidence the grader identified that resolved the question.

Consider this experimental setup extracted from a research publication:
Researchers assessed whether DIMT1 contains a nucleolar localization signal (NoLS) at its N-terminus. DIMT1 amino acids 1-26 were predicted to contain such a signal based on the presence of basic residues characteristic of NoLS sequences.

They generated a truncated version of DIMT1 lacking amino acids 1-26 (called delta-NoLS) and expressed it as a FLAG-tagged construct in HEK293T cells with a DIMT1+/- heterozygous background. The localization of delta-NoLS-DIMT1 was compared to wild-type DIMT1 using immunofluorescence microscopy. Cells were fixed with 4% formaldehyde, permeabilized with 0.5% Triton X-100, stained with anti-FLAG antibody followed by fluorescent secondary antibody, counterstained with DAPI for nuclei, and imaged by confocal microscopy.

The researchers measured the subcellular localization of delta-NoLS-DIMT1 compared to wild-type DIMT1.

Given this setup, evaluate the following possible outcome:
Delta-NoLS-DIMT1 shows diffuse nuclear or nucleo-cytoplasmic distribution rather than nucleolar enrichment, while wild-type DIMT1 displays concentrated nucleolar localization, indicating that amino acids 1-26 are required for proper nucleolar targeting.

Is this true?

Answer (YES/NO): NO